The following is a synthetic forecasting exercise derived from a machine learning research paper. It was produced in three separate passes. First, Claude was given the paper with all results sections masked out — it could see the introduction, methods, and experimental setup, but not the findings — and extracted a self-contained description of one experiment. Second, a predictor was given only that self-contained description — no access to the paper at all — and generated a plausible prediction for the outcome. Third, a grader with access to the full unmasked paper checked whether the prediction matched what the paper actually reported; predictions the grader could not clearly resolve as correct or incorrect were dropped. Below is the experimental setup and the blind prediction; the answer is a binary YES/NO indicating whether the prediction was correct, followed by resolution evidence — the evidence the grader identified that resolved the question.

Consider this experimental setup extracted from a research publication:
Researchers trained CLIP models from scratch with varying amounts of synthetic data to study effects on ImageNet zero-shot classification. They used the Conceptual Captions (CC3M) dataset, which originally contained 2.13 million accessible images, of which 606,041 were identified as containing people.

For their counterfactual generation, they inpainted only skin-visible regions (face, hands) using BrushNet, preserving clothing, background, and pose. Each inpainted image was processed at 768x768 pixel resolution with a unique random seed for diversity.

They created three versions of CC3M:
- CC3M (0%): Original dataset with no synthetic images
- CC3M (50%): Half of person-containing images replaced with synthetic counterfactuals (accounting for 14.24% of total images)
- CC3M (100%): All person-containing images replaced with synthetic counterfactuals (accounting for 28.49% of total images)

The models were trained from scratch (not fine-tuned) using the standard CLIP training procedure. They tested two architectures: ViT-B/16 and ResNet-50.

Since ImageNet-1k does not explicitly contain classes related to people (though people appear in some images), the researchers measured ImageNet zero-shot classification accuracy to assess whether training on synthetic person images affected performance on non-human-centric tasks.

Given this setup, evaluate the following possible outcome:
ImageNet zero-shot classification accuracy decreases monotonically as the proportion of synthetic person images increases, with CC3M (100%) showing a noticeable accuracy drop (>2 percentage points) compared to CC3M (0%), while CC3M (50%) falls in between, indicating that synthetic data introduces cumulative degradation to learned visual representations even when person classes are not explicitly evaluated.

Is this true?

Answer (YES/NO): NO